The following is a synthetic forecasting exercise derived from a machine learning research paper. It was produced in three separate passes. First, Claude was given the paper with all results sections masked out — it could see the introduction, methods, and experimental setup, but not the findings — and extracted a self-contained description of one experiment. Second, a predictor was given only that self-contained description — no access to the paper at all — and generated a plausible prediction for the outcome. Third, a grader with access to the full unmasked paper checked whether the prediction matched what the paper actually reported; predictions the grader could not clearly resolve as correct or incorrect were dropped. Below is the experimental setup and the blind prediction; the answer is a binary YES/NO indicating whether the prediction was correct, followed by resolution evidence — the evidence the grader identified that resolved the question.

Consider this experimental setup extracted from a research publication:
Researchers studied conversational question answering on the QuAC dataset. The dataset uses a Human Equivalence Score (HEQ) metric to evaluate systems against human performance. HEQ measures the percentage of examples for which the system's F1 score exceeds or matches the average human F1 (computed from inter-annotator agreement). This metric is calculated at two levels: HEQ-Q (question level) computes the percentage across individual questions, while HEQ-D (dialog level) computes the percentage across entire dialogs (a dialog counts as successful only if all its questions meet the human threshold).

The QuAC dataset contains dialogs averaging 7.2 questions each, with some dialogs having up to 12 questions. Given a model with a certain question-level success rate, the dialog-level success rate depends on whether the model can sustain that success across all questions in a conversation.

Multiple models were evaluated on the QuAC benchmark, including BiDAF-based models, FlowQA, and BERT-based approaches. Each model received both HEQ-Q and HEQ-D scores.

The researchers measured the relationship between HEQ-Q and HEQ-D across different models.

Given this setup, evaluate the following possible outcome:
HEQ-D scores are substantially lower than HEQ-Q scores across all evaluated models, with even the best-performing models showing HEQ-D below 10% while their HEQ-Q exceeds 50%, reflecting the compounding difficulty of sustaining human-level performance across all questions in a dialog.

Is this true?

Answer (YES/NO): YES